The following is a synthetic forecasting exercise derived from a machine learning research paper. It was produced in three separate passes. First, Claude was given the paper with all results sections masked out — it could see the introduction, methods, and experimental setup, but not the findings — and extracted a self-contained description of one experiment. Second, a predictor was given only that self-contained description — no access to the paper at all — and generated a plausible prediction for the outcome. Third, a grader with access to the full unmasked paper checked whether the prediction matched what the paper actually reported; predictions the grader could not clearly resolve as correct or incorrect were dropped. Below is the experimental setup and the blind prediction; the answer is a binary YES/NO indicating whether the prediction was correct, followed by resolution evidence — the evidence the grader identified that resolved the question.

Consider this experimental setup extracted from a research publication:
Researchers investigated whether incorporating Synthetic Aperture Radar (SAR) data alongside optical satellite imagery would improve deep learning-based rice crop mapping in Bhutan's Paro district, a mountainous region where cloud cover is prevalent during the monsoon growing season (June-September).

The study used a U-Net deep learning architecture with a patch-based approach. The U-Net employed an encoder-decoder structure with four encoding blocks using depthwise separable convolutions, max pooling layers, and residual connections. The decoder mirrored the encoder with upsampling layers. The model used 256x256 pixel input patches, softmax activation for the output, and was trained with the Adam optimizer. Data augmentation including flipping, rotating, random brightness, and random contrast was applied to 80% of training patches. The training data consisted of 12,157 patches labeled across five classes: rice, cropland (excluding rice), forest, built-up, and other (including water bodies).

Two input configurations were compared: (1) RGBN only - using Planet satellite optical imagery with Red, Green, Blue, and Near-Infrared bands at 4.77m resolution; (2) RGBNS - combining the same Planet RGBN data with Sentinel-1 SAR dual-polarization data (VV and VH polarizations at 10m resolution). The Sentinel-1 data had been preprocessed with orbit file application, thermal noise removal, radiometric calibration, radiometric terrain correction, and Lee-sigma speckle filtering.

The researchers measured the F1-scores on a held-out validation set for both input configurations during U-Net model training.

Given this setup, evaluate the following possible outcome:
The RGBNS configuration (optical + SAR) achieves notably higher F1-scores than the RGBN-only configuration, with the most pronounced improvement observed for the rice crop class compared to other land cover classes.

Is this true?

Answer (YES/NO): NO